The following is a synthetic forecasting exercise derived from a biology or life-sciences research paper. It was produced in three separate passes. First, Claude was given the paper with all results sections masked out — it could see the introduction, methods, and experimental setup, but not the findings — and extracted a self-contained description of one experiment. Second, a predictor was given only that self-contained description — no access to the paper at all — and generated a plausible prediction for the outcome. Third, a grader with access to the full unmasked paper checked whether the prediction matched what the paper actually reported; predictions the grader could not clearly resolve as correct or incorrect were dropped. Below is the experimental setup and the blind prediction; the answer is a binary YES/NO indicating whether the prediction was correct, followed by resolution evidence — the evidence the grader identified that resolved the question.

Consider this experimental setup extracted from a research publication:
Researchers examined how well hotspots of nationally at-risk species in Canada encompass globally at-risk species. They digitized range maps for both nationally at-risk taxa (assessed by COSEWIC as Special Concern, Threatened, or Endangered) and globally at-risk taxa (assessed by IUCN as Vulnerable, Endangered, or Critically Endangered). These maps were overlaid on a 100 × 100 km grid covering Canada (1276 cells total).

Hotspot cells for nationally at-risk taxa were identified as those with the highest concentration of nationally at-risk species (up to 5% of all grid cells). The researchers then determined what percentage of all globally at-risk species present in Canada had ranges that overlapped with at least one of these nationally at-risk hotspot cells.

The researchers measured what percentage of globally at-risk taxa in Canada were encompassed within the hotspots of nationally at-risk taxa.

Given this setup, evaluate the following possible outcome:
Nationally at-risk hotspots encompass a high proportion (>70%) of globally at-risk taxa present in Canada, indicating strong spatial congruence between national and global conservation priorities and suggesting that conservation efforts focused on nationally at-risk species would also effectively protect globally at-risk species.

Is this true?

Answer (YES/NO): NO